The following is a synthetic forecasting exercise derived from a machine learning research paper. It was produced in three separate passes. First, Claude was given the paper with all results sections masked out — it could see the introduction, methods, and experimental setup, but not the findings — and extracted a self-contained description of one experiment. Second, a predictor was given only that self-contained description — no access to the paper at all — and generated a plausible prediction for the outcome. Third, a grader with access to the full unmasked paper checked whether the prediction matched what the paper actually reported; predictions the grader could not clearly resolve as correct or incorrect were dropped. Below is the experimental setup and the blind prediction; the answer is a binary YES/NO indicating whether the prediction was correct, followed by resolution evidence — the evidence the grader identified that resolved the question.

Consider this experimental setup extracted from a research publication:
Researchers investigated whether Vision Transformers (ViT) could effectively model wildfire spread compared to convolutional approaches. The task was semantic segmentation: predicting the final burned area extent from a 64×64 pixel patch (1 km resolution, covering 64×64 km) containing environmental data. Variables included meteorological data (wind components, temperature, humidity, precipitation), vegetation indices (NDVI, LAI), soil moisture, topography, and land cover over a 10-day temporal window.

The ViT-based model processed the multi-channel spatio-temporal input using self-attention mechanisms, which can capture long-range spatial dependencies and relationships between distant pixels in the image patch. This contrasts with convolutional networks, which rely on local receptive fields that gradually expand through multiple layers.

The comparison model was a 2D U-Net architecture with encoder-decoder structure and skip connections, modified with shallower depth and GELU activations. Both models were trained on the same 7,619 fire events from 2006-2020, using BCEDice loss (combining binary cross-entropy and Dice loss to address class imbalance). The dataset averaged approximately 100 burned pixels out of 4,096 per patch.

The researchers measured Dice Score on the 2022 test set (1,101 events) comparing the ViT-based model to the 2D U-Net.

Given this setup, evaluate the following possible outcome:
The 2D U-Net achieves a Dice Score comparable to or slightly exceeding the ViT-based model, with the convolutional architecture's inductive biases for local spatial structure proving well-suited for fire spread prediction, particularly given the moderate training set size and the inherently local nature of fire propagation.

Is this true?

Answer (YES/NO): NO